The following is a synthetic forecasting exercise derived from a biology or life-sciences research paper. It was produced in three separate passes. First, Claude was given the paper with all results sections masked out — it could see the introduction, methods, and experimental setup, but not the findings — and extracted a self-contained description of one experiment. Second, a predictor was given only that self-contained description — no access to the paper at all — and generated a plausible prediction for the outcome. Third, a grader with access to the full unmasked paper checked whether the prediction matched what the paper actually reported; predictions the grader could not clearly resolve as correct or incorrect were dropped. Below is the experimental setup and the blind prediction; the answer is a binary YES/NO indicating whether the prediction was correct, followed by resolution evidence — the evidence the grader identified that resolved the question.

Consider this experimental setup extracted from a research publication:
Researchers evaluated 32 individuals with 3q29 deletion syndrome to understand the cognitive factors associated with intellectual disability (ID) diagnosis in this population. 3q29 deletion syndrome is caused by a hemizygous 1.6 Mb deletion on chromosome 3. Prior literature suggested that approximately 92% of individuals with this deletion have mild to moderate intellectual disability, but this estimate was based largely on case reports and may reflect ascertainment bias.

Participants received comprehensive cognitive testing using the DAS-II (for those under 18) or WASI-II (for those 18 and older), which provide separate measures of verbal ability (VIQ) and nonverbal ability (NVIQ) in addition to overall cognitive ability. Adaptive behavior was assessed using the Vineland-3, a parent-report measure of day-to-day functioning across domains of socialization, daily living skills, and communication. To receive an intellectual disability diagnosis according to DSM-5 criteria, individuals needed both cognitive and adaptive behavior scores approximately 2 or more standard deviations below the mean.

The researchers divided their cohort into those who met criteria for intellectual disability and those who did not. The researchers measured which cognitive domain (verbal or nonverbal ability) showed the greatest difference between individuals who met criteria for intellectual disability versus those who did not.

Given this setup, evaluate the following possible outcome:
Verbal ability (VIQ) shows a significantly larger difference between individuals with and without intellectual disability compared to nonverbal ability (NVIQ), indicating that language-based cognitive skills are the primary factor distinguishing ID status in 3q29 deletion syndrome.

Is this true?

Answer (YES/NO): YES